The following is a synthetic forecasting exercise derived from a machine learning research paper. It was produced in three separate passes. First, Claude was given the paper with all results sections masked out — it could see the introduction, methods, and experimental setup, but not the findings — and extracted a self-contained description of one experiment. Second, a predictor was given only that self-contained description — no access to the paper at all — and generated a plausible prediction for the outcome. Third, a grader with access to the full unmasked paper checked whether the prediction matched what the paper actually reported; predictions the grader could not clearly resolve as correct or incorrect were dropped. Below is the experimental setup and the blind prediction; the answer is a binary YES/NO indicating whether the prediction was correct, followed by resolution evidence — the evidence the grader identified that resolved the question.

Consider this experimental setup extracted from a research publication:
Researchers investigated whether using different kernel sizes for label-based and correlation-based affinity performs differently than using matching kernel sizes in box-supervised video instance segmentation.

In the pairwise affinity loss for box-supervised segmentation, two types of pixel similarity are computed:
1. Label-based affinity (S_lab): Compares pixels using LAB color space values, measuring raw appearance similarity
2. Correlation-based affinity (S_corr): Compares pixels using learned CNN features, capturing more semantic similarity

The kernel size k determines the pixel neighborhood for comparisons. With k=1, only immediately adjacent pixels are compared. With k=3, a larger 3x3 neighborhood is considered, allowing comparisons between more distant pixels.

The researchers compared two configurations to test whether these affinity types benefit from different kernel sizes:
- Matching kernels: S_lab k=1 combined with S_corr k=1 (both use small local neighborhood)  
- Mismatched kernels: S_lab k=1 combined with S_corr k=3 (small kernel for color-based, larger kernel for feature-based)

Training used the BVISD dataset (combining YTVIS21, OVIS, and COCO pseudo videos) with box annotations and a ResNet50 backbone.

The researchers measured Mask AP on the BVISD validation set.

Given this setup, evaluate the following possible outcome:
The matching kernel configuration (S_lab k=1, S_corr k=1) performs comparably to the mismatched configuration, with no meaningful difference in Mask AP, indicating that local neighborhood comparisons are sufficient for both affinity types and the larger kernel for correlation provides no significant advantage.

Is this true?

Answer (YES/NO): NO